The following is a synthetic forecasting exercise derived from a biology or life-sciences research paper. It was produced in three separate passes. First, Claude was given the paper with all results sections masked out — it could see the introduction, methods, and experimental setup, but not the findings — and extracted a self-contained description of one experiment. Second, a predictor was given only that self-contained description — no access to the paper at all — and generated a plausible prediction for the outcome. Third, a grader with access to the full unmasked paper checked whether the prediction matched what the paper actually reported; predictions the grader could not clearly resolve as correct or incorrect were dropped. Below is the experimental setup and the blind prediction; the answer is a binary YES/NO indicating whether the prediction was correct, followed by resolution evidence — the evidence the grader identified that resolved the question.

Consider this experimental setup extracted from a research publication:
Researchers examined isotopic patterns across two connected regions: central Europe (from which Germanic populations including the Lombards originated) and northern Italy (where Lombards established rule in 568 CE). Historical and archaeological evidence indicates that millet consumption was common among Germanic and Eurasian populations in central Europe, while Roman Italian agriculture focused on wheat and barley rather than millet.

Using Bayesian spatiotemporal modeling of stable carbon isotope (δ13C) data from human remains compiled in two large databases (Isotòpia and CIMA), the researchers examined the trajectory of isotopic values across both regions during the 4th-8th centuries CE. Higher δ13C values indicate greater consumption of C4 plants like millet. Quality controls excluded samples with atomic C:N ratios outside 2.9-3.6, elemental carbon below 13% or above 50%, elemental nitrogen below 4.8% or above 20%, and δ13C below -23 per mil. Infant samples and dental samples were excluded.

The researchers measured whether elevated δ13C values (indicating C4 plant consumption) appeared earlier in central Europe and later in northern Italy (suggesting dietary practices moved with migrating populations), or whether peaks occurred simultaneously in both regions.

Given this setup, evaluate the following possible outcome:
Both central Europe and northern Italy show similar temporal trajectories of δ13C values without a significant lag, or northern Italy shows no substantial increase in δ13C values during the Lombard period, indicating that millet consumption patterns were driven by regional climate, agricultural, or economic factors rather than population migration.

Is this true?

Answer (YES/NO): NO